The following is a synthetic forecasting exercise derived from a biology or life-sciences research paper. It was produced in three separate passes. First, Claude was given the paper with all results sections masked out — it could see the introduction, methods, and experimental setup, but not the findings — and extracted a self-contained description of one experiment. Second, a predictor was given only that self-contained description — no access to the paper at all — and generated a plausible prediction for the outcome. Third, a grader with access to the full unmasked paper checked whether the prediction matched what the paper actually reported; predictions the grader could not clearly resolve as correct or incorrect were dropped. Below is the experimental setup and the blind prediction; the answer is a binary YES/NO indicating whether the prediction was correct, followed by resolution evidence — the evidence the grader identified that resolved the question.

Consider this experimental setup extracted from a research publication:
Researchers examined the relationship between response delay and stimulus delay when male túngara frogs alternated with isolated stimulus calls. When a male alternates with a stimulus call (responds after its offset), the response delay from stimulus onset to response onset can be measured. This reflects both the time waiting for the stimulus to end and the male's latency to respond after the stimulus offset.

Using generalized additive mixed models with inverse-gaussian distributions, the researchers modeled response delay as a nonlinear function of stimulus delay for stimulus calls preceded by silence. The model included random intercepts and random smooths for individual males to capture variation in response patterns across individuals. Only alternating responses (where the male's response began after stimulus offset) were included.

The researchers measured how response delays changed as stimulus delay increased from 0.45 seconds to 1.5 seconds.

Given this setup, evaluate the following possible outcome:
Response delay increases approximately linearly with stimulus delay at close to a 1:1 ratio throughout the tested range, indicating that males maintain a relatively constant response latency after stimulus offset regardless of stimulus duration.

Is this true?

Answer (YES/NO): NO